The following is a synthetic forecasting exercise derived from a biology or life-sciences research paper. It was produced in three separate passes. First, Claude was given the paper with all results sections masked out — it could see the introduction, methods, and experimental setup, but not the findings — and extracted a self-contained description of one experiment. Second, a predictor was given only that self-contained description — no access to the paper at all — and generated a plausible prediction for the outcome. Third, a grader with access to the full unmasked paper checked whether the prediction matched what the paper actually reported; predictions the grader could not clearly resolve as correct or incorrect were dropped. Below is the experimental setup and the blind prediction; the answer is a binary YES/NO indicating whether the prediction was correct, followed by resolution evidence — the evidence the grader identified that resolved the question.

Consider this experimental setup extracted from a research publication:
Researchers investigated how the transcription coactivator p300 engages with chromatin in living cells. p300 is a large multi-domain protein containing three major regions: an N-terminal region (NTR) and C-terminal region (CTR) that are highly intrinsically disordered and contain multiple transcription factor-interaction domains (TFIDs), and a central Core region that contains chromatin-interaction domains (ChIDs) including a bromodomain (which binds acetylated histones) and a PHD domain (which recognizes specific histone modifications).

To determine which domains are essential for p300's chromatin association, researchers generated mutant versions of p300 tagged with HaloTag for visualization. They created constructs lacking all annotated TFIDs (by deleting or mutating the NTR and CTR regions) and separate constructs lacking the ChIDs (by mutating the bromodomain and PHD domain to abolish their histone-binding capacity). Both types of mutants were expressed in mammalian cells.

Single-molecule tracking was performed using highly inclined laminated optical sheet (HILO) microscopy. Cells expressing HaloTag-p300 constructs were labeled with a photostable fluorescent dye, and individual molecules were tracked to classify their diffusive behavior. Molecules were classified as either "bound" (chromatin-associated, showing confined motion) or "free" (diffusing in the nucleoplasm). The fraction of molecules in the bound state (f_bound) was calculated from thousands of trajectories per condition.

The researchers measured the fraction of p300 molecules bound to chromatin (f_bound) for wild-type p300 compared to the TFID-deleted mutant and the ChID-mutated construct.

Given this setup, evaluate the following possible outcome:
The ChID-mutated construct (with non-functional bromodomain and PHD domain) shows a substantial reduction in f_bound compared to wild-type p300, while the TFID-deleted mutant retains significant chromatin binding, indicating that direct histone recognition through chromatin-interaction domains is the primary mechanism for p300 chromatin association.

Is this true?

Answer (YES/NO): NO